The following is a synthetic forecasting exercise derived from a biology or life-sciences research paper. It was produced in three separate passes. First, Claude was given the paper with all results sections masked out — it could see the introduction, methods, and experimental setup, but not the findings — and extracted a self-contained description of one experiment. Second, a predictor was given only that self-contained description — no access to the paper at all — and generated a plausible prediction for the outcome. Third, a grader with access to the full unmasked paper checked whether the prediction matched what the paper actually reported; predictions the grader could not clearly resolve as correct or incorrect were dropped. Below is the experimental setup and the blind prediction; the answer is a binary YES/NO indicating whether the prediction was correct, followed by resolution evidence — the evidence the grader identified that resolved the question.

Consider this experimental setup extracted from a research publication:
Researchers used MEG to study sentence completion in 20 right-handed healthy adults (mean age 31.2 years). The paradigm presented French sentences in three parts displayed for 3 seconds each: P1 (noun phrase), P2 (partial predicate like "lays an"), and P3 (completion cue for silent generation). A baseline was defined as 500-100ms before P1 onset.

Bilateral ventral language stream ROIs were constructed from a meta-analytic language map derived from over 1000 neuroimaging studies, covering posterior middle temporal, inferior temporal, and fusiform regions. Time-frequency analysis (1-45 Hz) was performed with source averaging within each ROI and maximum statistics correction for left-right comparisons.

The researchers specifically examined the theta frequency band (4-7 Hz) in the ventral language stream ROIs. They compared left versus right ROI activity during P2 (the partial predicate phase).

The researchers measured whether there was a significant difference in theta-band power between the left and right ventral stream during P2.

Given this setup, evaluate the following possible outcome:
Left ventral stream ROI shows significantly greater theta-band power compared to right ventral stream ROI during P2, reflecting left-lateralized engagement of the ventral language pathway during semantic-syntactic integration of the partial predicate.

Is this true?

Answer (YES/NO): NO